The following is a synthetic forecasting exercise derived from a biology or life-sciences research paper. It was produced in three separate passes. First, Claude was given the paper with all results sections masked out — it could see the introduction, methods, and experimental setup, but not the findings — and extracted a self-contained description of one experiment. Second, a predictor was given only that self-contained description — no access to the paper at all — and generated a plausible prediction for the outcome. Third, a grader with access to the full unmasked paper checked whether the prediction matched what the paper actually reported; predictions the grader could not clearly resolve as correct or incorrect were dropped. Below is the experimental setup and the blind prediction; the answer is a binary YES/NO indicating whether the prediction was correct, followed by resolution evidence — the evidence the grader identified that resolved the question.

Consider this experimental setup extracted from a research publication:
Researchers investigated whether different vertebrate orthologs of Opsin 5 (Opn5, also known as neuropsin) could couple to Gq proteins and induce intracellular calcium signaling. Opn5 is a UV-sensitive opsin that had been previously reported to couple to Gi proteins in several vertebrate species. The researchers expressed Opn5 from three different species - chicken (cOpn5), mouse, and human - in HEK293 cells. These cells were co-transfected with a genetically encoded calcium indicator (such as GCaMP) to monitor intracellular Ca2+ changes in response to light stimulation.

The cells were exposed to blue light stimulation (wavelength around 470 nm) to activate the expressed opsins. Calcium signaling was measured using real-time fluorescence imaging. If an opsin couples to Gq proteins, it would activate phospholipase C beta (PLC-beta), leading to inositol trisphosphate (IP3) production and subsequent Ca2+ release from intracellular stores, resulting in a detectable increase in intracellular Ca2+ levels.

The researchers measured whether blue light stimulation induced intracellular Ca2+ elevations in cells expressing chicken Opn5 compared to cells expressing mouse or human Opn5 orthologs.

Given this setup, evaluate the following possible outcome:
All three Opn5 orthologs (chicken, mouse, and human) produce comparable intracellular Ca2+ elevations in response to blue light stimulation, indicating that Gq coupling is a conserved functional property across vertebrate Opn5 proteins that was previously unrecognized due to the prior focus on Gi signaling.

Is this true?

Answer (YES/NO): NO